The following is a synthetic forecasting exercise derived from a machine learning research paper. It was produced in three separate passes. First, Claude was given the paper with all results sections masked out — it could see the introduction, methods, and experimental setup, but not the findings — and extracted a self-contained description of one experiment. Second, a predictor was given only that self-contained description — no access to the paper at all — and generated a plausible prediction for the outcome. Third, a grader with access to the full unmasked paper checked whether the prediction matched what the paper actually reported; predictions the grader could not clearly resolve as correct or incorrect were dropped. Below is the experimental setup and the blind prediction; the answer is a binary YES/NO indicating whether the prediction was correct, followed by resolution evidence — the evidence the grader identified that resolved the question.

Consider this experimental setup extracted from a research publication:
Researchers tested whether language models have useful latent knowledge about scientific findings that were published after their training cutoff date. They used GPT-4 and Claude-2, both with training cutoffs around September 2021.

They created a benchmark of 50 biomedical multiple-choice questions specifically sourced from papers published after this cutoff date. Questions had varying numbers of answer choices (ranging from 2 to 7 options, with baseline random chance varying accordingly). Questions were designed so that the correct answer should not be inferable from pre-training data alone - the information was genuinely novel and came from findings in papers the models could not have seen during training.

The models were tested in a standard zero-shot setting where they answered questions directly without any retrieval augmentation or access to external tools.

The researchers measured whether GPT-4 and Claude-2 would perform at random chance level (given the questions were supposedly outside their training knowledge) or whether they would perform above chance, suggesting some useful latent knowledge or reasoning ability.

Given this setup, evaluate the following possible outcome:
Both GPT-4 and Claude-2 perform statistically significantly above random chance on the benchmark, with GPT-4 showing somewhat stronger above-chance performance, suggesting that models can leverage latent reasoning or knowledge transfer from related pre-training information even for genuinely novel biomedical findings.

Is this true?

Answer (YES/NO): NO